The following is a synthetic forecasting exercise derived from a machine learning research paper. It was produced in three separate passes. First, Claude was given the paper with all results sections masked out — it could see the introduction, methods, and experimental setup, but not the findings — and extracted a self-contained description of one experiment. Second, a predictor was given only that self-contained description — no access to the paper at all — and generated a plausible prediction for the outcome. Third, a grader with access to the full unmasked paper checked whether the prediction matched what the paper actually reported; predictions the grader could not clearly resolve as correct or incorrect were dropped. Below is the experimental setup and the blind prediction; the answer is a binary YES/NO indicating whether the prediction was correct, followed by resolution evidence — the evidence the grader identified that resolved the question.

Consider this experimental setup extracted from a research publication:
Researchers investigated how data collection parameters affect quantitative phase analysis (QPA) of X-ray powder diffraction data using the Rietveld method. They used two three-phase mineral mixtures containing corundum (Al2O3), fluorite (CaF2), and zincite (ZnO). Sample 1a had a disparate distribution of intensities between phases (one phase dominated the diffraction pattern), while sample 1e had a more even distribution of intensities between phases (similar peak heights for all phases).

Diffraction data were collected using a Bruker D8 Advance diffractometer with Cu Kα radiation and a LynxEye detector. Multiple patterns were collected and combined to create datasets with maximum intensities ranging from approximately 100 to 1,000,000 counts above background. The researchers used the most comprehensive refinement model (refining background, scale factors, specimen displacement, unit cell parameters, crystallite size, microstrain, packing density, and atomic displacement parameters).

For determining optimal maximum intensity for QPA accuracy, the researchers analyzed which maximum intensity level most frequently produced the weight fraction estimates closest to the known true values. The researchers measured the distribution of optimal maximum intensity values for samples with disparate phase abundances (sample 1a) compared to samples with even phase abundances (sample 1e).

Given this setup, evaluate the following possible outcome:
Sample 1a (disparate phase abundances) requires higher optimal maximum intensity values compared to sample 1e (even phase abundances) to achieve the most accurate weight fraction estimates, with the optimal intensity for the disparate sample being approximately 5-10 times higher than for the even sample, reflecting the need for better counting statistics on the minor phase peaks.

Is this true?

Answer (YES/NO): YES